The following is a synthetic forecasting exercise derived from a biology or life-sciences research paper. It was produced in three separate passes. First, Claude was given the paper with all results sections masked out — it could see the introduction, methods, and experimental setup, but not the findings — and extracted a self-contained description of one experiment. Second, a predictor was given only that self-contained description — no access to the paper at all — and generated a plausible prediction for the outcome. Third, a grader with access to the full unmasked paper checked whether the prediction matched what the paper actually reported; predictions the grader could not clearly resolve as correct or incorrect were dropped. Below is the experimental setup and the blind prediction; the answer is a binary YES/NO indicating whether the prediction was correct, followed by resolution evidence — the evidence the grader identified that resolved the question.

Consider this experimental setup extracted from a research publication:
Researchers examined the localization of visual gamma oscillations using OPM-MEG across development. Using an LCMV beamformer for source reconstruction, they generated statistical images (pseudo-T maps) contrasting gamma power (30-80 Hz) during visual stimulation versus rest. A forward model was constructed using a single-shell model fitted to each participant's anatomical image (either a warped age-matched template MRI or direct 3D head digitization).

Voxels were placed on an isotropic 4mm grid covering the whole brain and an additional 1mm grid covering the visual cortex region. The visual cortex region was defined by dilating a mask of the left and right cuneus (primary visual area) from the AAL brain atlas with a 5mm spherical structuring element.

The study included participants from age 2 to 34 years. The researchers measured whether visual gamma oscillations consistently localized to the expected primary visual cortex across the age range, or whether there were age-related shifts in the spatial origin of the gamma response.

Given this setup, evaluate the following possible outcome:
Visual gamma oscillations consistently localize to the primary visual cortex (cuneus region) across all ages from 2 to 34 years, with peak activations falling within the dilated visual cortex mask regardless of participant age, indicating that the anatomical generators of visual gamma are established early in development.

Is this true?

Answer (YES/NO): YES